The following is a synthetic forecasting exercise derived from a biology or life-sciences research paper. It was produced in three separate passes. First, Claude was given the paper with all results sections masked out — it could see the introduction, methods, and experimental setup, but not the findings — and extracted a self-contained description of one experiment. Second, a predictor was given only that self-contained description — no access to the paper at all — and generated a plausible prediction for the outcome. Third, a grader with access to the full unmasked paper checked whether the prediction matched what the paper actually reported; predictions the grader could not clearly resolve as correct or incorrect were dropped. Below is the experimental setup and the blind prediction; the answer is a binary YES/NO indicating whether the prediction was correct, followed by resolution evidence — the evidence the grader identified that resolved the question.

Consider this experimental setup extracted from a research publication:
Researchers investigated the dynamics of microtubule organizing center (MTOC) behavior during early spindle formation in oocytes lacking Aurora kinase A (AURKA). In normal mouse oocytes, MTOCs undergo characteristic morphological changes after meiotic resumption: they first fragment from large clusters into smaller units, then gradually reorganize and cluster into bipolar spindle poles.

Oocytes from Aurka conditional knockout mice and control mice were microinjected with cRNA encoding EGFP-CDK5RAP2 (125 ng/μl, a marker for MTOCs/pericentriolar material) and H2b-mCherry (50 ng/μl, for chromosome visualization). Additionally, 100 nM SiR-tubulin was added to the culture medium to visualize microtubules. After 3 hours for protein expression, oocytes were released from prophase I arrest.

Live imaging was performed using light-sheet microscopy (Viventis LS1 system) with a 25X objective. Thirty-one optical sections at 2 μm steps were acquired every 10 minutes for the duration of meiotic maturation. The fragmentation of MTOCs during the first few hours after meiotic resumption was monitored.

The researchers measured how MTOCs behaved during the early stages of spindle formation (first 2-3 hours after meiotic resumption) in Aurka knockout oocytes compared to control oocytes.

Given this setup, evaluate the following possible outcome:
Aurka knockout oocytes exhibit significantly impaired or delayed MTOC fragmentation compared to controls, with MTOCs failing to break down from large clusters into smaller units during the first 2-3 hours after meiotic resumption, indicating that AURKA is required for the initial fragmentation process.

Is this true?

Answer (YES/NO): YES